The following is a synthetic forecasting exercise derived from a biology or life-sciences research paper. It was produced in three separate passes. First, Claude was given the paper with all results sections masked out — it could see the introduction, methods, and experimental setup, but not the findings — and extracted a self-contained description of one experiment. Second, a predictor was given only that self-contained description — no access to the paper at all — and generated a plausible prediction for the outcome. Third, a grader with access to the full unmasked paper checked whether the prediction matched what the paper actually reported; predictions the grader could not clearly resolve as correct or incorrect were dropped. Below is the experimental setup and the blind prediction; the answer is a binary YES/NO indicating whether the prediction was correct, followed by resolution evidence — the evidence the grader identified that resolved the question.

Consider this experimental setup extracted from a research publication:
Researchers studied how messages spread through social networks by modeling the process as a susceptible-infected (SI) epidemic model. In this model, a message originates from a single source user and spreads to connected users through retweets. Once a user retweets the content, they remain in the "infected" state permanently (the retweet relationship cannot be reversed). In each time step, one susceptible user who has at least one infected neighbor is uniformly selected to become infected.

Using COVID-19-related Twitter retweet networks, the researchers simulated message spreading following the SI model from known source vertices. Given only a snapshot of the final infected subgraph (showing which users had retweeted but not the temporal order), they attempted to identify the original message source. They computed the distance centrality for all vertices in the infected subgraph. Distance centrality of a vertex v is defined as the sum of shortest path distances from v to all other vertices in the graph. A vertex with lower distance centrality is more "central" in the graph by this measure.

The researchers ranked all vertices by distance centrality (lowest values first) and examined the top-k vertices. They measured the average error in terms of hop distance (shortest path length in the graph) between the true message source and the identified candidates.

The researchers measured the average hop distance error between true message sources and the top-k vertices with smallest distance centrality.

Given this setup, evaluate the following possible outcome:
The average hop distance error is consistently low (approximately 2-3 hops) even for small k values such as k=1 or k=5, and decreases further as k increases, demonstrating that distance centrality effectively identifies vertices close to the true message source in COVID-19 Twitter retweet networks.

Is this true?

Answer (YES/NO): NO